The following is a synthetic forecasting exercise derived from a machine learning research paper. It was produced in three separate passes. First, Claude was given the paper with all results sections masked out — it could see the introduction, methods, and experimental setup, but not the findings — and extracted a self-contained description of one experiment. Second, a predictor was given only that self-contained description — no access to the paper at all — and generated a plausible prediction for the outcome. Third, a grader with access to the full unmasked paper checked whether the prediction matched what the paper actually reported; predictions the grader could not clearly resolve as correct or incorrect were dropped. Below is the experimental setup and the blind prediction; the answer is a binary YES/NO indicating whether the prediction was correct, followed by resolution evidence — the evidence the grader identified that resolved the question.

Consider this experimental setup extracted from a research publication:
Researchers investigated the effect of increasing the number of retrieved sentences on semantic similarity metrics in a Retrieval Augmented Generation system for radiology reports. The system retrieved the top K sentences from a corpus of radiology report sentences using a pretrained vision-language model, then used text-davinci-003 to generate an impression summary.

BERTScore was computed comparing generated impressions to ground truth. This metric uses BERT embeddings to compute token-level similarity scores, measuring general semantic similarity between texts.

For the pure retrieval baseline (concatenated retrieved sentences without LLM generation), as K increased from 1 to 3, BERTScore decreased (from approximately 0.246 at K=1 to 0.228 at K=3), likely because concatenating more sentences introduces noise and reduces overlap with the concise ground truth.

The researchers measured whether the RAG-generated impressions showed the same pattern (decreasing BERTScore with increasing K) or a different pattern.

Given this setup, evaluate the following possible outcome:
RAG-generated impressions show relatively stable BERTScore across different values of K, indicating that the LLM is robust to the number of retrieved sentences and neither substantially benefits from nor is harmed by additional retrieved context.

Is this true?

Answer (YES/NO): NO